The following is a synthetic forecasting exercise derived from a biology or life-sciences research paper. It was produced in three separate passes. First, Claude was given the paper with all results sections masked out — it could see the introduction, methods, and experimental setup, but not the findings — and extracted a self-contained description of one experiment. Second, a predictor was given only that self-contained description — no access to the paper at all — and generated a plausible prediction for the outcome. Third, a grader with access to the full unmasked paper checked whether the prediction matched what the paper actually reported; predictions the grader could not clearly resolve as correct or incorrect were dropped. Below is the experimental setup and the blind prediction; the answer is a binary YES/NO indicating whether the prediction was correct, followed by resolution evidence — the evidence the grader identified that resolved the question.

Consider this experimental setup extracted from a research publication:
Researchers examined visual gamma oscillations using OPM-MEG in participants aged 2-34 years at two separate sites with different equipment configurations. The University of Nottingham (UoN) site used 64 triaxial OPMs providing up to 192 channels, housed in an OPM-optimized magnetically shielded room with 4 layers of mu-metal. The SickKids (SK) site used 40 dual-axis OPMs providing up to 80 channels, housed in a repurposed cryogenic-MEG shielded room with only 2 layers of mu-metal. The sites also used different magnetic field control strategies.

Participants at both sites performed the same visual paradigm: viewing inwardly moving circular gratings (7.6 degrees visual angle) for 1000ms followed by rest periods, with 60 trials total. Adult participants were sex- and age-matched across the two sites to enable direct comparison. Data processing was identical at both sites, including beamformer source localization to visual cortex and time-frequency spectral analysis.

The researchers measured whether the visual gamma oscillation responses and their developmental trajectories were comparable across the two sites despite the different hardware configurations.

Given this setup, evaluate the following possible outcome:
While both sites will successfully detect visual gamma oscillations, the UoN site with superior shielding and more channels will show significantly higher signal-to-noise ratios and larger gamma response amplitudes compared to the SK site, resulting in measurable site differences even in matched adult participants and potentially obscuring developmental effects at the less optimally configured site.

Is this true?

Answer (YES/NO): NO